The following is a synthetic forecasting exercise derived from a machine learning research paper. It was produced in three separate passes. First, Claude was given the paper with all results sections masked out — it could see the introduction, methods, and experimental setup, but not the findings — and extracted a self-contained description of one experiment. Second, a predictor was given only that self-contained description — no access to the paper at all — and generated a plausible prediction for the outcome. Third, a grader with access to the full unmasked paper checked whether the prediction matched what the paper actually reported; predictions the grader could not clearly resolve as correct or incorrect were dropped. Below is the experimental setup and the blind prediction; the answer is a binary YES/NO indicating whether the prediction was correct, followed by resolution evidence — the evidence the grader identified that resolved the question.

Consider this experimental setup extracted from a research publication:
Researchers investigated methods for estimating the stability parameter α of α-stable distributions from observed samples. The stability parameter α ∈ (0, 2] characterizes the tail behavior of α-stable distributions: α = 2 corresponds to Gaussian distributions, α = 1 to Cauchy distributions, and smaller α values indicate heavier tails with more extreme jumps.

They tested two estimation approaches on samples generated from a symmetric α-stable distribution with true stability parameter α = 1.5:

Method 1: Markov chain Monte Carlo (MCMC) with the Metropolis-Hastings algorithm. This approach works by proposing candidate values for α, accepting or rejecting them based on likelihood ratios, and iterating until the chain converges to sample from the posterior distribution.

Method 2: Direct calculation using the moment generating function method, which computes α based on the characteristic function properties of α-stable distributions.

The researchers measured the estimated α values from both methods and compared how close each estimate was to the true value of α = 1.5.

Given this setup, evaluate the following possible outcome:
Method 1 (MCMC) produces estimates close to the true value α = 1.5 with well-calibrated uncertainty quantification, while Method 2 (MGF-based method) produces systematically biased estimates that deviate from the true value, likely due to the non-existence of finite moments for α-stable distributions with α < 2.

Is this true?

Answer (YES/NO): NO